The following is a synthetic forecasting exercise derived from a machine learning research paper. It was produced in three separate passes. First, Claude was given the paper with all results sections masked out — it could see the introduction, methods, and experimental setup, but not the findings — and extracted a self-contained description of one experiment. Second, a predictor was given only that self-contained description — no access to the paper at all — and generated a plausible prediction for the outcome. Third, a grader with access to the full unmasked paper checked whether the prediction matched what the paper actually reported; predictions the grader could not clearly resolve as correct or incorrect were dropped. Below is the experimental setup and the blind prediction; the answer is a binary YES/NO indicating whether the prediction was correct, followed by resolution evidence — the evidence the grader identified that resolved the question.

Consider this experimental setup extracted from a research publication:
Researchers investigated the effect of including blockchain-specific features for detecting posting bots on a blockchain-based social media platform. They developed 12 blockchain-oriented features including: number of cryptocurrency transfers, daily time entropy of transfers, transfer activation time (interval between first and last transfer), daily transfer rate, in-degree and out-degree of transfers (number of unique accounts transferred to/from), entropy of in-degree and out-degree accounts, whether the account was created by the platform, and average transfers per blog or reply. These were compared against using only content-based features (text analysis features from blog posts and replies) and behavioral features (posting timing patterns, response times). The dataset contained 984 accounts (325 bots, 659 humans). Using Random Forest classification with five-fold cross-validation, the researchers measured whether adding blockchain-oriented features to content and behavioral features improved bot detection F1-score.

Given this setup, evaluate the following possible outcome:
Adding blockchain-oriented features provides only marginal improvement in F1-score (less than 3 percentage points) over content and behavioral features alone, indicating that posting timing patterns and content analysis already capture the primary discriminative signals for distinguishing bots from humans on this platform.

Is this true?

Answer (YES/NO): YES